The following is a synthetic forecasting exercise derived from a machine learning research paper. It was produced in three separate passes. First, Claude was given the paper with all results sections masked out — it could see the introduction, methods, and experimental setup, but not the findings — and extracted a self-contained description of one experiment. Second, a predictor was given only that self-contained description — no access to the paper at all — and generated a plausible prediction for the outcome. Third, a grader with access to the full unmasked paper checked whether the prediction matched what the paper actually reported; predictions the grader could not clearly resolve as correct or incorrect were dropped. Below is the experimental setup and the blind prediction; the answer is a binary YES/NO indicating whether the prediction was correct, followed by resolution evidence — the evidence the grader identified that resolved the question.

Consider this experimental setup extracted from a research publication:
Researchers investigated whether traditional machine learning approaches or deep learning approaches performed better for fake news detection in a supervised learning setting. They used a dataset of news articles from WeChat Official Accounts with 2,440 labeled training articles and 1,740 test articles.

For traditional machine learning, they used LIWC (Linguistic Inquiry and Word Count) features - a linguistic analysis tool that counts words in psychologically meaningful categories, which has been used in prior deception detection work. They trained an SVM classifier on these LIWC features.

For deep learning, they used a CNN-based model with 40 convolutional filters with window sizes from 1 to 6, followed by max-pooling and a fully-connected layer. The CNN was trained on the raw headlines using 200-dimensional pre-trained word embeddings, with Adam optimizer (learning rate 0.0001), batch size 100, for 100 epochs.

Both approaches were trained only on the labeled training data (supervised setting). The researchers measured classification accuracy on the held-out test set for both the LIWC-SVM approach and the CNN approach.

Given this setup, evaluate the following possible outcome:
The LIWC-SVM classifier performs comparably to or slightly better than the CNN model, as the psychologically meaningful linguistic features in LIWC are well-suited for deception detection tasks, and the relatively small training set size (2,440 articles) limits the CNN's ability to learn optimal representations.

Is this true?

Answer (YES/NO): NO